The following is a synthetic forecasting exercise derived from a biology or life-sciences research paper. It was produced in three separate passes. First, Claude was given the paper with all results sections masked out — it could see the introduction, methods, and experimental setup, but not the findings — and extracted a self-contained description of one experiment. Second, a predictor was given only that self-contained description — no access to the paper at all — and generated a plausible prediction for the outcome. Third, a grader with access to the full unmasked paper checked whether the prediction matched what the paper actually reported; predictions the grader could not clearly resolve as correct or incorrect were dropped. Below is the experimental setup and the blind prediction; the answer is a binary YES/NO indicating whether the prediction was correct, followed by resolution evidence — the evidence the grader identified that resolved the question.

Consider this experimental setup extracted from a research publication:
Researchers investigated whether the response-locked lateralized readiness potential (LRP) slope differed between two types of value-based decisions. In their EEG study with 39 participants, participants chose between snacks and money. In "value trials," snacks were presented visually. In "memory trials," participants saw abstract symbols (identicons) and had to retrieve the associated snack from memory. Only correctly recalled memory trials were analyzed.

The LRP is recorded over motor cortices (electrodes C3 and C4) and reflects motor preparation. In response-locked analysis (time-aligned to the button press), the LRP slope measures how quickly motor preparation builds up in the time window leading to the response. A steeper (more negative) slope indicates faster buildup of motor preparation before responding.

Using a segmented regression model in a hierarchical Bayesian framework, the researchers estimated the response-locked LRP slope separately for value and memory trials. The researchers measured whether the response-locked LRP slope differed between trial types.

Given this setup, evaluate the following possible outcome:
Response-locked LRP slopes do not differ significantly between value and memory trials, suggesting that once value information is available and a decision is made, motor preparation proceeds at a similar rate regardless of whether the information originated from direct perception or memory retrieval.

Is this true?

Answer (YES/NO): YES